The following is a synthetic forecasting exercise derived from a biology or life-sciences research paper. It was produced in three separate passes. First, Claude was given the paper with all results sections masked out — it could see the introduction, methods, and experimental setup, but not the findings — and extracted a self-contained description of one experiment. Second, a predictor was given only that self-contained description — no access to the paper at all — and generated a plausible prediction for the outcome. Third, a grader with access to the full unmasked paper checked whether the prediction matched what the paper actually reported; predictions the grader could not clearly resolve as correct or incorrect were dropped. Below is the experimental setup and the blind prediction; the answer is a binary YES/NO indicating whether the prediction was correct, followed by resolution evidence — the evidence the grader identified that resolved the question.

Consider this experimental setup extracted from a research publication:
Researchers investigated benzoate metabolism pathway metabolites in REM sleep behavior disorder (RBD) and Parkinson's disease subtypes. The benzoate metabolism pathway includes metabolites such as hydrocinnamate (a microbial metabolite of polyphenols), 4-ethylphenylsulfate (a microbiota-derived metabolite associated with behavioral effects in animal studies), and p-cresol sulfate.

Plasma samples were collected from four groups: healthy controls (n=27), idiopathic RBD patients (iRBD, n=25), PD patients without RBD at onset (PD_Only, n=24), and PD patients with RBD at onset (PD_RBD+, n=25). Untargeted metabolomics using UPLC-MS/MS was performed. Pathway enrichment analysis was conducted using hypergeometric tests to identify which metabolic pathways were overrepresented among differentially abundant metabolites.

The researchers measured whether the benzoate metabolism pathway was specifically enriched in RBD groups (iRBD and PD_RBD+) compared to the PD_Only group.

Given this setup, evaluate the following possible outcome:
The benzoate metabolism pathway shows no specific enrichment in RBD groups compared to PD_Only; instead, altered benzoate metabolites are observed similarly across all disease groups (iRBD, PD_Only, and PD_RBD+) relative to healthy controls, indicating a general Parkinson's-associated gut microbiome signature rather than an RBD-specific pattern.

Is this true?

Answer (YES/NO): NO